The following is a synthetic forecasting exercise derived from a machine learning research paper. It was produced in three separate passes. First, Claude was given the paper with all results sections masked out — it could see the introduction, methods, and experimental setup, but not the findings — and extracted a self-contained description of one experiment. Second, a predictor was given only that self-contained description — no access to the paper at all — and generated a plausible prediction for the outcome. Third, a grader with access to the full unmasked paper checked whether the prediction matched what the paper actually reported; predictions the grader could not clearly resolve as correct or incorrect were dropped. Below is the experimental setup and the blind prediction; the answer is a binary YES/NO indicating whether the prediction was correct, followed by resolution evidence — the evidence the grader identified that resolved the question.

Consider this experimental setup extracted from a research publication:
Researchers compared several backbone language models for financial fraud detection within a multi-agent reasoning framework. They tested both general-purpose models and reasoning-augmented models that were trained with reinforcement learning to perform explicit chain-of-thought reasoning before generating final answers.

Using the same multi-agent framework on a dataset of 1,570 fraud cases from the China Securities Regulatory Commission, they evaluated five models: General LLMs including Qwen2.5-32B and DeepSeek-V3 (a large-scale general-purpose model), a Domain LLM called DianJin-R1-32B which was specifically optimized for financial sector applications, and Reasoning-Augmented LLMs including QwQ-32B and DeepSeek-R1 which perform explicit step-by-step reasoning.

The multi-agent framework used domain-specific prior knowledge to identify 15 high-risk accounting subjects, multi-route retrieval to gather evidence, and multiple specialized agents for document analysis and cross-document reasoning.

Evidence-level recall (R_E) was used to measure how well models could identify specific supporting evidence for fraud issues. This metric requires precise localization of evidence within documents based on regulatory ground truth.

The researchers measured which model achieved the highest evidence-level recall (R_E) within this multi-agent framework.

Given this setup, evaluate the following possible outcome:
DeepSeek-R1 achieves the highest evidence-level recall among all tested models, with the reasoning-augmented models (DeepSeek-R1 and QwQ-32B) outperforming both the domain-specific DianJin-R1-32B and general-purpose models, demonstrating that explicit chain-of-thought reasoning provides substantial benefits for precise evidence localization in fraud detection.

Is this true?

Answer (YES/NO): YES